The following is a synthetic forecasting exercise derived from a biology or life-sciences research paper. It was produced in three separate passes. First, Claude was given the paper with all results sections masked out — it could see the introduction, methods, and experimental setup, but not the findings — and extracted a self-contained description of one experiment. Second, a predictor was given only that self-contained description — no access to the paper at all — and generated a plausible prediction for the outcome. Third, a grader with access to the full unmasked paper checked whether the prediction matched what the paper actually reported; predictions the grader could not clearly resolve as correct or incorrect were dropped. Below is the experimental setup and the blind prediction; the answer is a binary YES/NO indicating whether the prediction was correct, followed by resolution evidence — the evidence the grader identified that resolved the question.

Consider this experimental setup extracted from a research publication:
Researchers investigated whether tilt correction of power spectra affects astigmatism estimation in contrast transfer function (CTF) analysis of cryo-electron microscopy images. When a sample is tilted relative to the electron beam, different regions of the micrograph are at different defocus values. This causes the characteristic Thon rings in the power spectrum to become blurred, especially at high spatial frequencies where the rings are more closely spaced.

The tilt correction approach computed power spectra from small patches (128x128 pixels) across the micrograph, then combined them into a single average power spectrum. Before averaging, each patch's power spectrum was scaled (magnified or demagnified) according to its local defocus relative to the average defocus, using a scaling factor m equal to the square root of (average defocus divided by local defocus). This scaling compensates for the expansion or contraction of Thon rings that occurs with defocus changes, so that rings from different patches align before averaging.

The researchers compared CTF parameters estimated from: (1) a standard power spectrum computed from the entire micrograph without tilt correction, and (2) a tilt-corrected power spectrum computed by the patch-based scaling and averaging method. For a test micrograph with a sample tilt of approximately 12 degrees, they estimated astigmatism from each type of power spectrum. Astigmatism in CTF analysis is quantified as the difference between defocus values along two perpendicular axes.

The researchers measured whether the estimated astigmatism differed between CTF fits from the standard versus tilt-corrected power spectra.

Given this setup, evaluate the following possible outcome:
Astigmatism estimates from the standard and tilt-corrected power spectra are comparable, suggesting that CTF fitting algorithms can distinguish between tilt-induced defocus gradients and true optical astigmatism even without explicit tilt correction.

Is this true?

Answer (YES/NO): NO